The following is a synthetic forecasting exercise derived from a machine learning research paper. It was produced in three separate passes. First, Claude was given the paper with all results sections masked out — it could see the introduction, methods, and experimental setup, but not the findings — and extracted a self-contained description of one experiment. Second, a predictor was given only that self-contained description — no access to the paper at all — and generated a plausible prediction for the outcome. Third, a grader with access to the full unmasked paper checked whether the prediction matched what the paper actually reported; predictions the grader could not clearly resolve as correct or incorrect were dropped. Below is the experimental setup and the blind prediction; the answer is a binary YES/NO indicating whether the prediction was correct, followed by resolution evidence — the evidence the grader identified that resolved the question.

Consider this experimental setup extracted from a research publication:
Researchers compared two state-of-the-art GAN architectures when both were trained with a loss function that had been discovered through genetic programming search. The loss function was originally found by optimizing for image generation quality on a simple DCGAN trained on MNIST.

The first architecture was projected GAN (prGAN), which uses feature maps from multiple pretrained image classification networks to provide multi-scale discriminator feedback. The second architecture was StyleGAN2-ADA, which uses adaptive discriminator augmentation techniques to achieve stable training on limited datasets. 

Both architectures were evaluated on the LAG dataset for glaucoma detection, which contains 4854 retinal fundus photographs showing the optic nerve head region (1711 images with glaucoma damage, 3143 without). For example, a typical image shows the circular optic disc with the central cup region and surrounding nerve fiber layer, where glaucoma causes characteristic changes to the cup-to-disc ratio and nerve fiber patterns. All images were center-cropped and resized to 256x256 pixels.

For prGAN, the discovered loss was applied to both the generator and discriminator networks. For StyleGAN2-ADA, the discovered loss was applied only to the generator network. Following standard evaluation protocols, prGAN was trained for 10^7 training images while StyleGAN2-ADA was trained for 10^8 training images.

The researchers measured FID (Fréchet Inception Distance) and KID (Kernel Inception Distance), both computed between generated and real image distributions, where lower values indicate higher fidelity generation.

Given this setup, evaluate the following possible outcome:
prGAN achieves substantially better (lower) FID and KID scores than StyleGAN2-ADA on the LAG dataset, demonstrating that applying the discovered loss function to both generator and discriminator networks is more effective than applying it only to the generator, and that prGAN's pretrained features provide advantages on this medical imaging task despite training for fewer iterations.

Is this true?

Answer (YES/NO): YES